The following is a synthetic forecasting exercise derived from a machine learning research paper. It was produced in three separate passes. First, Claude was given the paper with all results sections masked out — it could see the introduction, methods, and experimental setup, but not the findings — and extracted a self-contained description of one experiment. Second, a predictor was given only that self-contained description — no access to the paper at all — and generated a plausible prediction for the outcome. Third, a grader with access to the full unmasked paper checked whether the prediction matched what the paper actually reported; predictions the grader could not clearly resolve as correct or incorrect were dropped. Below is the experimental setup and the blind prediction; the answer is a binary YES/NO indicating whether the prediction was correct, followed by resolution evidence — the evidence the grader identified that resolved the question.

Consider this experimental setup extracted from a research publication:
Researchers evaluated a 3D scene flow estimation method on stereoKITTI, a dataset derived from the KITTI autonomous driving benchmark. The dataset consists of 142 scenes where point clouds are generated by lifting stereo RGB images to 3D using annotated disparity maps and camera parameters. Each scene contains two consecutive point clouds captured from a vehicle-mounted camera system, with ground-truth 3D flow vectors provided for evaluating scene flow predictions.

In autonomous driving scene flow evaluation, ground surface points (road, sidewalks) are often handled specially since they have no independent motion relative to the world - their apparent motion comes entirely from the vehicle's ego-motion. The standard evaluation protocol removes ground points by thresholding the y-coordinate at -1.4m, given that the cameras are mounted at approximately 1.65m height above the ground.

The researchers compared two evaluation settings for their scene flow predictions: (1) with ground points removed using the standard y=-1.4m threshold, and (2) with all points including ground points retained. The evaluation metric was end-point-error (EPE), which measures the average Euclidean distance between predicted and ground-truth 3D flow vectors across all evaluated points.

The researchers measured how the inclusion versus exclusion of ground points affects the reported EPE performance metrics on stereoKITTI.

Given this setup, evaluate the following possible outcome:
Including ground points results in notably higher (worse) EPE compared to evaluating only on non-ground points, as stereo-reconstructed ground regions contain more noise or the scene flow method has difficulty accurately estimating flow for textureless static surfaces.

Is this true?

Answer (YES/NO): YES